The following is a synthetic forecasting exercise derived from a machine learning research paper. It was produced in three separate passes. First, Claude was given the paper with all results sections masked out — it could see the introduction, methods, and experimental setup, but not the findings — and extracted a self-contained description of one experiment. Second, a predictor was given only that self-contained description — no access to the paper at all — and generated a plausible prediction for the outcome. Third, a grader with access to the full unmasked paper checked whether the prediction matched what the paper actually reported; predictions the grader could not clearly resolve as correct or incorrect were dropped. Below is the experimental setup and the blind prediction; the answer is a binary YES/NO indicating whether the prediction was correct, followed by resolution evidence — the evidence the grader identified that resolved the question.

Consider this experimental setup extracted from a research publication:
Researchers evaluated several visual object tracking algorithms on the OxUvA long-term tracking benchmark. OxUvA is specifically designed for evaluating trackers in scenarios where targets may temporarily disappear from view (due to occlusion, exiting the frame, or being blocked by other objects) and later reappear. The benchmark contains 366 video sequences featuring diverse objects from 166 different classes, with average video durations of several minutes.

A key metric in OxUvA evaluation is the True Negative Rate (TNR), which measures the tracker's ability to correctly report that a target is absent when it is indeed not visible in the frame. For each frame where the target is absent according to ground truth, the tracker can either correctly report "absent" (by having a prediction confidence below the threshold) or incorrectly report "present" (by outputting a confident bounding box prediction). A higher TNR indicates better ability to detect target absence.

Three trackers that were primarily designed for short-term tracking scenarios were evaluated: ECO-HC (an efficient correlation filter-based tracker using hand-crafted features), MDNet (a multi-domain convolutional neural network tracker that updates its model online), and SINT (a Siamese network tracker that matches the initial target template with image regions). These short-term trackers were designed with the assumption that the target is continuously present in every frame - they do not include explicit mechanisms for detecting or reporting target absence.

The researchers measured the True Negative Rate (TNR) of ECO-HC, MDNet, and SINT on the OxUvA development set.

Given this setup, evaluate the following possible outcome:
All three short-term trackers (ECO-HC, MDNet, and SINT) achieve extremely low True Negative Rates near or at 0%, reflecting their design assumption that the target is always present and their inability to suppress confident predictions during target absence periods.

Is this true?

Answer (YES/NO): YES